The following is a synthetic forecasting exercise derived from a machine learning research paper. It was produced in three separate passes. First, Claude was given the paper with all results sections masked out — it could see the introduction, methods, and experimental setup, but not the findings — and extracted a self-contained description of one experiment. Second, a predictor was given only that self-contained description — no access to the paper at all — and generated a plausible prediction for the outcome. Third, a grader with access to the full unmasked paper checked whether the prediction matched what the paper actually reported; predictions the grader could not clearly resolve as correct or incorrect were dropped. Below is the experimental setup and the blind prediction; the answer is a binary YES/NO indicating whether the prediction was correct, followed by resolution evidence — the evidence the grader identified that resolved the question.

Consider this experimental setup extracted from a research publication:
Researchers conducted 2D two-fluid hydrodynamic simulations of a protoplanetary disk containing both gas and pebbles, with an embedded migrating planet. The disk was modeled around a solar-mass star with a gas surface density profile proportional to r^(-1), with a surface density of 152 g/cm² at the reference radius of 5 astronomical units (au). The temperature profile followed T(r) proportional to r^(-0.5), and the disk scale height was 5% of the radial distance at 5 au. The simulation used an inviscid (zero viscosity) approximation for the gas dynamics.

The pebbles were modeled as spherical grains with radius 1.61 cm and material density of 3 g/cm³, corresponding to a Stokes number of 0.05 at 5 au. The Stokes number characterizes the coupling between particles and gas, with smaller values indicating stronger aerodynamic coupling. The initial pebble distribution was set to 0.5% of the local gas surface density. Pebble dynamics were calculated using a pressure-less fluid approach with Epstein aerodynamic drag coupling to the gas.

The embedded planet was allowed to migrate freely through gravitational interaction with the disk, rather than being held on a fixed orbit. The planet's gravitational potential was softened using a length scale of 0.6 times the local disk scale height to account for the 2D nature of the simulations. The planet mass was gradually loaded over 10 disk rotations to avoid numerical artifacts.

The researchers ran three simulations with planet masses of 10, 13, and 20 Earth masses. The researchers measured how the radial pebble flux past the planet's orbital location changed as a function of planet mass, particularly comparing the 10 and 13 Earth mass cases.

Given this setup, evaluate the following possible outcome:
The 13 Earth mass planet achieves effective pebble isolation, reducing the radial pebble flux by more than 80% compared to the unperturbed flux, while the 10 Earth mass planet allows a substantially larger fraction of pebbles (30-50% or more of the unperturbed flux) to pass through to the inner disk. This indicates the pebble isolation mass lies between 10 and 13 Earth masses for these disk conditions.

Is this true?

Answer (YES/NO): NO